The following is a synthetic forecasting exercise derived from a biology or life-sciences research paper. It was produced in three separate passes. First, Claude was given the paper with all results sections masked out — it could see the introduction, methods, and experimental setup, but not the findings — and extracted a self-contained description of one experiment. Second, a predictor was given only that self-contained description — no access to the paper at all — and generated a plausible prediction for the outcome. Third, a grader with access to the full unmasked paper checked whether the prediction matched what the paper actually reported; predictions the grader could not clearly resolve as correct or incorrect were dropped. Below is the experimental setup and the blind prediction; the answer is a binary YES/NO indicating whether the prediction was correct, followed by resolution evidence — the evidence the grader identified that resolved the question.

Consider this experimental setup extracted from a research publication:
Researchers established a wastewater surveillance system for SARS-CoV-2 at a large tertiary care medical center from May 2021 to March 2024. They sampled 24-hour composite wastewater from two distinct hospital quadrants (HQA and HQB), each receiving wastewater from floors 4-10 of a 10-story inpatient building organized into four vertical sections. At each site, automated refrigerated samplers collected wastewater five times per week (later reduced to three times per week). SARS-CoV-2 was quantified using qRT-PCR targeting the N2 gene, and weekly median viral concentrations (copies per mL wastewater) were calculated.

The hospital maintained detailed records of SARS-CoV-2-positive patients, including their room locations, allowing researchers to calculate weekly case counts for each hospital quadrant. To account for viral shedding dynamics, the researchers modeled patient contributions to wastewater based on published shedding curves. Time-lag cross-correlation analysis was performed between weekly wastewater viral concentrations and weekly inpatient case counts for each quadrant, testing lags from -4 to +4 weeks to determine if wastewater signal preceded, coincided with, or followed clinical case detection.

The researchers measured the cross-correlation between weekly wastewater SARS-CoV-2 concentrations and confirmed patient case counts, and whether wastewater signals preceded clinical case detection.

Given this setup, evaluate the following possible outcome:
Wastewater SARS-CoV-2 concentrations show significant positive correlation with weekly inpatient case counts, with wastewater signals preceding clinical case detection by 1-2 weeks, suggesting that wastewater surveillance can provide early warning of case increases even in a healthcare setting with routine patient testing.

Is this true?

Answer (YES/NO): YES